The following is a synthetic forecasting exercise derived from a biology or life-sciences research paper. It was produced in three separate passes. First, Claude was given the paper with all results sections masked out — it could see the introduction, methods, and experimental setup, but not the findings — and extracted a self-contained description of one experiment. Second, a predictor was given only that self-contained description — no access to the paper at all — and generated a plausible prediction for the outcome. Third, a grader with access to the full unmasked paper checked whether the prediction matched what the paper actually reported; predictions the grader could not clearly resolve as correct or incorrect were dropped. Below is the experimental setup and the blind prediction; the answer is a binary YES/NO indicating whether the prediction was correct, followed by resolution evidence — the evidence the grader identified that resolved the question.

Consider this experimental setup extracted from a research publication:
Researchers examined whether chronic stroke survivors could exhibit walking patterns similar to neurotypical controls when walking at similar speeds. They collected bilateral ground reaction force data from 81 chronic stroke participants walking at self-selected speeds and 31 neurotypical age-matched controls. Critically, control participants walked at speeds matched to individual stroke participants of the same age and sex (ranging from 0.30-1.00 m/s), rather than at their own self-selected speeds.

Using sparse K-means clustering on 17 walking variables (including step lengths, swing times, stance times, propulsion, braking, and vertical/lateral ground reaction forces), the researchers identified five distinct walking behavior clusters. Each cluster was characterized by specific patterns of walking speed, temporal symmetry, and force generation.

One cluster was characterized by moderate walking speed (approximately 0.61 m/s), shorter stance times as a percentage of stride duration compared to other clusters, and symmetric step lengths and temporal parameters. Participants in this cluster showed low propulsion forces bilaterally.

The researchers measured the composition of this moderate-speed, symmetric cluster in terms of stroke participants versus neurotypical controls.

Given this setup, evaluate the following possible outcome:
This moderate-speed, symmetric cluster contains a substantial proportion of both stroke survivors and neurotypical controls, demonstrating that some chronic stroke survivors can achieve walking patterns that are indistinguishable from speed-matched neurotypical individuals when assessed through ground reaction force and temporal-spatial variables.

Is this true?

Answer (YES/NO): YES